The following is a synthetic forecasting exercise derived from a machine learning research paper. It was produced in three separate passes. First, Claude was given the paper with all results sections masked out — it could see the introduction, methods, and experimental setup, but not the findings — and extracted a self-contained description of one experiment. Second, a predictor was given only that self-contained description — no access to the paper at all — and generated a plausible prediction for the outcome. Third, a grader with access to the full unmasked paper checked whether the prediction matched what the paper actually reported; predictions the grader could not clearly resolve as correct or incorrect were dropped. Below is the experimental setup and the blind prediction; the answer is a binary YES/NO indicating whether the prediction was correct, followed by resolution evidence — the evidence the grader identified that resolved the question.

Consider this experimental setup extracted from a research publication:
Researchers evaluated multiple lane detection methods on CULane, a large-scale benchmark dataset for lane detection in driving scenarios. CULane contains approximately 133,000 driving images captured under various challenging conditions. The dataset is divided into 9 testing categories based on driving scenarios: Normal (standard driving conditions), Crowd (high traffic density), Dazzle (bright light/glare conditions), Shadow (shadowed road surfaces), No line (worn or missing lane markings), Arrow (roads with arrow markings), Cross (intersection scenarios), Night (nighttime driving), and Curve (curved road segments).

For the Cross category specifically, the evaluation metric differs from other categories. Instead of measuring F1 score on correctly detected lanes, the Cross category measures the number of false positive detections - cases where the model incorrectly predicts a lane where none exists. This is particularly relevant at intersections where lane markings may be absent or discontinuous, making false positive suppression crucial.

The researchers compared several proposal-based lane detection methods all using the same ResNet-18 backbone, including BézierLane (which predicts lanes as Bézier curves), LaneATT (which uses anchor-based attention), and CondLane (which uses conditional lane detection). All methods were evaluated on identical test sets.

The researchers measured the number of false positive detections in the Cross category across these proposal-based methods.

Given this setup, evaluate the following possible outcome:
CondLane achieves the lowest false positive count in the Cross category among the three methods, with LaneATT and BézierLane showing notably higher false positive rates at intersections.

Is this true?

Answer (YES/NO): NO